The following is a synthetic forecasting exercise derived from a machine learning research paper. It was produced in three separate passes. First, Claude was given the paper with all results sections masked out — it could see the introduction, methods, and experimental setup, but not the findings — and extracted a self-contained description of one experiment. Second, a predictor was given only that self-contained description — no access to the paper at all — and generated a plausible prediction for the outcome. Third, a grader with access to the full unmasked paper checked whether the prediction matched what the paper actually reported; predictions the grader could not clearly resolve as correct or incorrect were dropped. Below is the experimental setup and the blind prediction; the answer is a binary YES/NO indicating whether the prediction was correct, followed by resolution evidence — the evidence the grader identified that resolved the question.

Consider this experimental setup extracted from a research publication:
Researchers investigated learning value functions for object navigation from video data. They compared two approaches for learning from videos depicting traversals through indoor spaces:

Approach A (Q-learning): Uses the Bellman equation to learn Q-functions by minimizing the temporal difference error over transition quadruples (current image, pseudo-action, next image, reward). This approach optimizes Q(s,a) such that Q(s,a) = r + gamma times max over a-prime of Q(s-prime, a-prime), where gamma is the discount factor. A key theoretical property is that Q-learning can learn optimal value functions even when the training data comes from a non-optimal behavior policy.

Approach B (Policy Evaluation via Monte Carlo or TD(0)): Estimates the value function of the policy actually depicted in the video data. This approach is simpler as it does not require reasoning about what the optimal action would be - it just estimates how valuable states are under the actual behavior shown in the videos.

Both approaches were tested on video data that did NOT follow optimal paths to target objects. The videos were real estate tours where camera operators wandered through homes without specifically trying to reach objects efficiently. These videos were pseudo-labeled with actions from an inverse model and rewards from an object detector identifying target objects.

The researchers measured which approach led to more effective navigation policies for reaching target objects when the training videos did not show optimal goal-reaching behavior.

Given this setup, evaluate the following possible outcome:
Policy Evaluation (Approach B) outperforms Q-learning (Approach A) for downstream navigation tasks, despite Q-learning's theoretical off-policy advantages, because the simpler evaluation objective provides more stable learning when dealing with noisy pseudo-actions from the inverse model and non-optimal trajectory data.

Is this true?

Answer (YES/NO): NO